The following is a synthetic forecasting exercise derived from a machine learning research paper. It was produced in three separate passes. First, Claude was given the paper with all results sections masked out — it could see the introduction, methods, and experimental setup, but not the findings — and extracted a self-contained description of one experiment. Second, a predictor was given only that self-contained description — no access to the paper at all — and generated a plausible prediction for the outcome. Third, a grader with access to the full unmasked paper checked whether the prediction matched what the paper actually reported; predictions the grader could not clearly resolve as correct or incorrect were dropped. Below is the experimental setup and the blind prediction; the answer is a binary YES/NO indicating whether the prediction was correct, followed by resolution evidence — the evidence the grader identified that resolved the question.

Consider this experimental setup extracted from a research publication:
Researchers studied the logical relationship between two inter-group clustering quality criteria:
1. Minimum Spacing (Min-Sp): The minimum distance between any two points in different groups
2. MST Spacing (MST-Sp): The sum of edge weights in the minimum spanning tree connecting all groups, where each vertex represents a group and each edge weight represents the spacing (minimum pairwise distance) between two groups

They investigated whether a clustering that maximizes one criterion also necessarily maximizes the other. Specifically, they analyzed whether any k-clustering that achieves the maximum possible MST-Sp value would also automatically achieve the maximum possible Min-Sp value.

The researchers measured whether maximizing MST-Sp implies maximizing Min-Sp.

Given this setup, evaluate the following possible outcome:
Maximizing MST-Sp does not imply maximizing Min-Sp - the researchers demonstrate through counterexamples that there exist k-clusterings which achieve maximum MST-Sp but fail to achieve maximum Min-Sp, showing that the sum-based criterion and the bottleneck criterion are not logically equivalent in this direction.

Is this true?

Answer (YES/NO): NO